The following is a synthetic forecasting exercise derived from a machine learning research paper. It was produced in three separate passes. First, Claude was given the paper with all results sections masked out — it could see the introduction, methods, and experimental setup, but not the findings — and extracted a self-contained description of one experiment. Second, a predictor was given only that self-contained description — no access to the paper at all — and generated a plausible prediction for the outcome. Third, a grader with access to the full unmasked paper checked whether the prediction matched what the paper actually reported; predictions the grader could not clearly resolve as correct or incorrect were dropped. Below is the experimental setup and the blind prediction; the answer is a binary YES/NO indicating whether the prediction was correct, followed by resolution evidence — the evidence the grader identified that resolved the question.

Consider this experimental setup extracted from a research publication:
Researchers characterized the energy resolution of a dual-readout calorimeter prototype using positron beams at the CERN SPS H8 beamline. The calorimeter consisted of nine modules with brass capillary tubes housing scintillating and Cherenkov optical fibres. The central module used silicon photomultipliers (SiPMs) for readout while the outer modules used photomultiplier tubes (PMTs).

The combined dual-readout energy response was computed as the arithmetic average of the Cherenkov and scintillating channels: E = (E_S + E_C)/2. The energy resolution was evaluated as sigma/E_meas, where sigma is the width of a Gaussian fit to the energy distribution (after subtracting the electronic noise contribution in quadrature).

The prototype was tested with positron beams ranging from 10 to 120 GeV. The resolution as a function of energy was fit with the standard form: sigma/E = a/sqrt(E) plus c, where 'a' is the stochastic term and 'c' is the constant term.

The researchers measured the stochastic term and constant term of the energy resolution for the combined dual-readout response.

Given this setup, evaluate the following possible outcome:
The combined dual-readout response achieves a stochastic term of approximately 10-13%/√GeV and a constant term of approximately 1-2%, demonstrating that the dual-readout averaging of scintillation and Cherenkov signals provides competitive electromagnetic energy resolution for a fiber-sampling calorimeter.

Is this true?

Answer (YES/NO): NO